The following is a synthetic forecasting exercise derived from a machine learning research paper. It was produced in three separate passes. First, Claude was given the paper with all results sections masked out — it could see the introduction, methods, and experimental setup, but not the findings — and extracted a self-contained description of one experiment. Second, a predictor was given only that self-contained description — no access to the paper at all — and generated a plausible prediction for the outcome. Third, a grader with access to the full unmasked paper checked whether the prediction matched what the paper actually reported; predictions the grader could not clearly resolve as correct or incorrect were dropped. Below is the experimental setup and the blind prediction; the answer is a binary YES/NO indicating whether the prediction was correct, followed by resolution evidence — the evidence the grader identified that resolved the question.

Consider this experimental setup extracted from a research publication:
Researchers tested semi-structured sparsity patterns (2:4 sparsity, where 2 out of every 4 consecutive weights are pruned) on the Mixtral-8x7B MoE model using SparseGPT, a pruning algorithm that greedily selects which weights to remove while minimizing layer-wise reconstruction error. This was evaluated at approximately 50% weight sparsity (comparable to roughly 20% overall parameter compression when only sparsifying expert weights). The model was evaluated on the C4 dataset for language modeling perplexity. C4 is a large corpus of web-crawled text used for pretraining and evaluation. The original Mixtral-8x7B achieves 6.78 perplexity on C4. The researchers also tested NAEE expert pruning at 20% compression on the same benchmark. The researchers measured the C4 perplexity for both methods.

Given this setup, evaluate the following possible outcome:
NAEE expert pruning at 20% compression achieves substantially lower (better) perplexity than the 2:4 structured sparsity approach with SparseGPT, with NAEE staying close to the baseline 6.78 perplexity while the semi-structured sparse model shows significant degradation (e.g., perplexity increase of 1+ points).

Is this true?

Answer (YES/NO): NO